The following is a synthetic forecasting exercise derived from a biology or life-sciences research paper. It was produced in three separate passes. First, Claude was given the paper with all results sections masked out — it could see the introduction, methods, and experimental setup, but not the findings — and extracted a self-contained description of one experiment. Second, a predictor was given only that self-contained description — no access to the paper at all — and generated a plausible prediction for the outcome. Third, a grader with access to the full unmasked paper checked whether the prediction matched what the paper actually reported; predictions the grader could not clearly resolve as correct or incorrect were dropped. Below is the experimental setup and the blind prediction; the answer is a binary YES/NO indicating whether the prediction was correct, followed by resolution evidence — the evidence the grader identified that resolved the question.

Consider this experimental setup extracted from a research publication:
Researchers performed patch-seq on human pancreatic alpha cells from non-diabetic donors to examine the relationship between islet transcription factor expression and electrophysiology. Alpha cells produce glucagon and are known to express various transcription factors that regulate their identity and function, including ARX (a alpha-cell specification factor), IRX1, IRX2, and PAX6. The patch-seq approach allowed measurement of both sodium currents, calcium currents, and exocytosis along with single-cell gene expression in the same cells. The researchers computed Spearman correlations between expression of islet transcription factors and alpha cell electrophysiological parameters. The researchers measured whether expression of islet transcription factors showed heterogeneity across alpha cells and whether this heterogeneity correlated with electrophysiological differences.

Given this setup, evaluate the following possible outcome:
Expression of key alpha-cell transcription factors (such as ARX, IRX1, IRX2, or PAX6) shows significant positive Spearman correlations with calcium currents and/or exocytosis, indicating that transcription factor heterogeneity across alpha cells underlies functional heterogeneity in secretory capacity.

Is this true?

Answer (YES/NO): NO